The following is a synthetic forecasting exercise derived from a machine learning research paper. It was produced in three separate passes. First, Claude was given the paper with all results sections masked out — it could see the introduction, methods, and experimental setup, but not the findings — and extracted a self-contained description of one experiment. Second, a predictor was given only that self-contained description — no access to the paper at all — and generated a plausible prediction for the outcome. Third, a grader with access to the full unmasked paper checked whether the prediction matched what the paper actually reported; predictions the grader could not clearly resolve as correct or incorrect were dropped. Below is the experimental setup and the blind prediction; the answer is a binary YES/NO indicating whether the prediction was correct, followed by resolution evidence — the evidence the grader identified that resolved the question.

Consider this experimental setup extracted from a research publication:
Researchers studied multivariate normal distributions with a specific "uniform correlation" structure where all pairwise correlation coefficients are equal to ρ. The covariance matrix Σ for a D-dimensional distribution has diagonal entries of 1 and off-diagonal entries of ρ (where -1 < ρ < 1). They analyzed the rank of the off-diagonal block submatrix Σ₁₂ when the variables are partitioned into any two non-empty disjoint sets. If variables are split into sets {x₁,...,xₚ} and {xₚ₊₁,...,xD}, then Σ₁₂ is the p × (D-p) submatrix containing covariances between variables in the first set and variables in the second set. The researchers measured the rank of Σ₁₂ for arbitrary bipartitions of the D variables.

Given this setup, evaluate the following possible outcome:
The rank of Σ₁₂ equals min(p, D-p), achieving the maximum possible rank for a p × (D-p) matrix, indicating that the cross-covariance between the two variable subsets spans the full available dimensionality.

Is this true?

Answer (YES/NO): NO